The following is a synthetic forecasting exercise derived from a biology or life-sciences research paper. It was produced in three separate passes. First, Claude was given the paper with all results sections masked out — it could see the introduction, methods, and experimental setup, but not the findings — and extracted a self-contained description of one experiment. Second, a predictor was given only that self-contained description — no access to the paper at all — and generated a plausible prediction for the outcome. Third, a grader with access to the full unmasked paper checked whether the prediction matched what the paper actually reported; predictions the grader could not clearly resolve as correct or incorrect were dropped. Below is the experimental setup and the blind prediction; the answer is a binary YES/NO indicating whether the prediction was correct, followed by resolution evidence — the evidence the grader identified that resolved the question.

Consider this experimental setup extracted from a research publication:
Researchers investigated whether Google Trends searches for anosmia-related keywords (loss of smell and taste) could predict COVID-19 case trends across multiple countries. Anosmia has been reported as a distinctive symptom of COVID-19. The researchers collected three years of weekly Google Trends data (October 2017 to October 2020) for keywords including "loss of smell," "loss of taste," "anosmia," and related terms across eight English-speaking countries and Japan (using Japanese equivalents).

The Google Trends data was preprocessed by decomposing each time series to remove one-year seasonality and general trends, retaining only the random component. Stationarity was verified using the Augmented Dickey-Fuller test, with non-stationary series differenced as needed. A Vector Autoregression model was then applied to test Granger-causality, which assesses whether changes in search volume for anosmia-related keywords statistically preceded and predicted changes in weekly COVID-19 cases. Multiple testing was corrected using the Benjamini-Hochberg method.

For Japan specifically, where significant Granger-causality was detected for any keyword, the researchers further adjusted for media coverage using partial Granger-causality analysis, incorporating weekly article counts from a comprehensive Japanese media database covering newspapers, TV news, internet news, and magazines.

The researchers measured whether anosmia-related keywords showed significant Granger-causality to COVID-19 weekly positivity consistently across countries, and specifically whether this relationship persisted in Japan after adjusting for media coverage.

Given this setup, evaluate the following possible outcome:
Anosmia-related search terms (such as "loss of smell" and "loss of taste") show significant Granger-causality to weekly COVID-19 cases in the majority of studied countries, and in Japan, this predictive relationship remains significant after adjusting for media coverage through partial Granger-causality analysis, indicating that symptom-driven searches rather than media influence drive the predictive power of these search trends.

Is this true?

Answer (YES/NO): NO